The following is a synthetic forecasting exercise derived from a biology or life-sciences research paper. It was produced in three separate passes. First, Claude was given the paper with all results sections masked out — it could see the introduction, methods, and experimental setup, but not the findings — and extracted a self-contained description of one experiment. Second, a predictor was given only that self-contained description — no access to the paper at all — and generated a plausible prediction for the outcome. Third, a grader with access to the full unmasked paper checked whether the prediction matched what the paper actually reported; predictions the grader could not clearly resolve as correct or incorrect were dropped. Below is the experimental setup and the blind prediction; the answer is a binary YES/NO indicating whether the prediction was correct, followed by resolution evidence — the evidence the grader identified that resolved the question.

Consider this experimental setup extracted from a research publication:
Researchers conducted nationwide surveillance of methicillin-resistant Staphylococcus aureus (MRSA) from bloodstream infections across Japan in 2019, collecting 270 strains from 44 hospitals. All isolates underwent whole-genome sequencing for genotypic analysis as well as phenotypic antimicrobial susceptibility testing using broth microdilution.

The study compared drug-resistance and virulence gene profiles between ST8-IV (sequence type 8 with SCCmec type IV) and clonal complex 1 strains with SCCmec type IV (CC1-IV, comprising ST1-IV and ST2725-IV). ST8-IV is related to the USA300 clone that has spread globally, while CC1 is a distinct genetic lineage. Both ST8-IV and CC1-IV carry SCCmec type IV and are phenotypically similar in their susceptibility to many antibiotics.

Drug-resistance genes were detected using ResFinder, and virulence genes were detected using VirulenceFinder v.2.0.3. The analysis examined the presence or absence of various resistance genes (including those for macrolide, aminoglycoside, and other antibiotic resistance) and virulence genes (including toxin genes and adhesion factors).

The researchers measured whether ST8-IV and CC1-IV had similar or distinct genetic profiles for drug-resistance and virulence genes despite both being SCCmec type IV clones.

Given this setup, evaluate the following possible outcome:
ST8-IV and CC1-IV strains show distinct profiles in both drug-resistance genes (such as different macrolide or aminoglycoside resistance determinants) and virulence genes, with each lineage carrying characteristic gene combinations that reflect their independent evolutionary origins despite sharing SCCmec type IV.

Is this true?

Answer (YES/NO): YES